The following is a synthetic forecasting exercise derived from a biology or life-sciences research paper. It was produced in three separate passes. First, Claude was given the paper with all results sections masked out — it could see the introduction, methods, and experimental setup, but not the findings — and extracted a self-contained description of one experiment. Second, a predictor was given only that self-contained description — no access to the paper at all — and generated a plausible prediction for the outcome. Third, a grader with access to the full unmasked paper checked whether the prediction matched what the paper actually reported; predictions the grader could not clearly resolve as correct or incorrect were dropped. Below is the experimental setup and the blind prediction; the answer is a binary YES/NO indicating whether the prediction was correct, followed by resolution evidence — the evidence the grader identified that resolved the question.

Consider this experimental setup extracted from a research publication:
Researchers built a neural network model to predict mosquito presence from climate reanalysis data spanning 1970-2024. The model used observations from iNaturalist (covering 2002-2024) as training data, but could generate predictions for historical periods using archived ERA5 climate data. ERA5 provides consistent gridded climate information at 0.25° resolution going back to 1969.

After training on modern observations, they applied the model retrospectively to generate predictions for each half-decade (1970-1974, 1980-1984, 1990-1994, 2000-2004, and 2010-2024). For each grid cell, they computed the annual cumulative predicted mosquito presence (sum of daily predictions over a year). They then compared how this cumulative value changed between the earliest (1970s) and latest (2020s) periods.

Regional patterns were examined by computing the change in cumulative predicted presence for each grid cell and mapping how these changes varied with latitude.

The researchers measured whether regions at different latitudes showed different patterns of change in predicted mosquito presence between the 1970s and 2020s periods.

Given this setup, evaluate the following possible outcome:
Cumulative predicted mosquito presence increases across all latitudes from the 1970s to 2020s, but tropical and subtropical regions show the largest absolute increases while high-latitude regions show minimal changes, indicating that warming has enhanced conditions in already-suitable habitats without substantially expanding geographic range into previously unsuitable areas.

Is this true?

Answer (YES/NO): NO